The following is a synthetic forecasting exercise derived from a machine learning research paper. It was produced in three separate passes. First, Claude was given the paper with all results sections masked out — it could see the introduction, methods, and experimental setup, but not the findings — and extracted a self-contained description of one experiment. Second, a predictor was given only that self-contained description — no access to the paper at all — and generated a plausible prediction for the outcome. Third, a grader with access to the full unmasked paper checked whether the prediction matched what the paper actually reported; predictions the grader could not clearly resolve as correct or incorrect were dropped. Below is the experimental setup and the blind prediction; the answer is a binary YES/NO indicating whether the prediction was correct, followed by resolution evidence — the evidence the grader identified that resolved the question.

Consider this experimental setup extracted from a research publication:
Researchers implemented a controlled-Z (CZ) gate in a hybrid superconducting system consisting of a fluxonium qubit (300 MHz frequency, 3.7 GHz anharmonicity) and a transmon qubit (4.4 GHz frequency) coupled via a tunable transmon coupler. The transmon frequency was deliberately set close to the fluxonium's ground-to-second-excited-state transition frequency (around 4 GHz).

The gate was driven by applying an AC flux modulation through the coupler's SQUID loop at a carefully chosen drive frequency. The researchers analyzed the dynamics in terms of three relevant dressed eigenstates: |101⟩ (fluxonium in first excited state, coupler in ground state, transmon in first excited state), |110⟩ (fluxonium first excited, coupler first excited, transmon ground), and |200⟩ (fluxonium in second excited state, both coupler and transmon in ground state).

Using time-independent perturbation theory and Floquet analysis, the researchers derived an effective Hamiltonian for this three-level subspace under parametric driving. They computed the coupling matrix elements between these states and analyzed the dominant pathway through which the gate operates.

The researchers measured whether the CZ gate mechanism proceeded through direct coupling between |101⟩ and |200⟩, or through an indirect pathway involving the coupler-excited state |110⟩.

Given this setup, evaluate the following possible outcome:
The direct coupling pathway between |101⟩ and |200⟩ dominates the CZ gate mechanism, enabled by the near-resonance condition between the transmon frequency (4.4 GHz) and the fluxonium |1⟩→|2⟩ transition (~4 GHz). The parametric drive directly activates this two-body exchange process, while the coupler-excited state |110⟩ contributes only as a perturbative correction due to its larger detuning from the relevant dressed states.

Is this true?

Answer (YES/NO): NO